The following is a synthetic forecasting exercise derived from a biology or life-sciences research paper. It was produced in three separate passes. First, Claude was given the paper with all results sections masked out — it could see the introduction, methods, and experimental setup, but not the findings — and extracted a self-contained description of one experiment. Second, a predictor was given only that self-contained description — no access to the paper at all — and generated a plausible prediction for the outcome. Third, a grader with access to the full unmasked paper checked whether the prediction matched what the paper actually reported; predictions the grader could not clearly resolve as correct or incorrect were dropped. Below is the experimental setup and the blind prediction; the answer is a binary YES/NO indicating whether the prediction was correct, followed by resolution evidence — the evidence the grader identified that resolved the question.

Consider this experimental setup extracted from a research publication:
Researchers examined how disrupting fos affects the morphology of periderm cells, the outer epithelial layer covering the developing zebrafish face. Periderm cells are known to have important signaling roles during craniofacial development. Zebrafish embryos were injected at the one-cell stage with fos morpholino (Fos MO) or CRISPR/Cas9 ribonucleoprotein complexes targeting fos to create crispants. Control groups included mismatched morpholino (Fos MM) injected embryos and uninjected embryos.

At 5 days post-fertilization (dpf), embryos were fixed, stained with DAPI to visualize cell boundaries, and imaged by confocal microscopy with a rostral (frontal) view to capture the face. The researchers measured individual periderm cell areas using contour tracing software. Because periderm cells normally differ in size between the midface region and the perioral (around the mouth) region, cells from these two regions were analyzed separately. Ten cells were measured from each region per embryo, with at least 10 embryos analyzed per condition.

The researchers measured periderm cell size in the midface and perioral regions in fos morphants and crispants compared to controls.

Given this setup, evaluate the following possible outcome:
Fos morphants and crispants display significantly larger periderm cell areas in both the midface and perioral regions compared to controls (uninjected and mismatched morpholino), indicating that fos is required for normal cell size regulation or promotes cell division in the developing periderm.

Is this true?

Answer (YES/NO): NO